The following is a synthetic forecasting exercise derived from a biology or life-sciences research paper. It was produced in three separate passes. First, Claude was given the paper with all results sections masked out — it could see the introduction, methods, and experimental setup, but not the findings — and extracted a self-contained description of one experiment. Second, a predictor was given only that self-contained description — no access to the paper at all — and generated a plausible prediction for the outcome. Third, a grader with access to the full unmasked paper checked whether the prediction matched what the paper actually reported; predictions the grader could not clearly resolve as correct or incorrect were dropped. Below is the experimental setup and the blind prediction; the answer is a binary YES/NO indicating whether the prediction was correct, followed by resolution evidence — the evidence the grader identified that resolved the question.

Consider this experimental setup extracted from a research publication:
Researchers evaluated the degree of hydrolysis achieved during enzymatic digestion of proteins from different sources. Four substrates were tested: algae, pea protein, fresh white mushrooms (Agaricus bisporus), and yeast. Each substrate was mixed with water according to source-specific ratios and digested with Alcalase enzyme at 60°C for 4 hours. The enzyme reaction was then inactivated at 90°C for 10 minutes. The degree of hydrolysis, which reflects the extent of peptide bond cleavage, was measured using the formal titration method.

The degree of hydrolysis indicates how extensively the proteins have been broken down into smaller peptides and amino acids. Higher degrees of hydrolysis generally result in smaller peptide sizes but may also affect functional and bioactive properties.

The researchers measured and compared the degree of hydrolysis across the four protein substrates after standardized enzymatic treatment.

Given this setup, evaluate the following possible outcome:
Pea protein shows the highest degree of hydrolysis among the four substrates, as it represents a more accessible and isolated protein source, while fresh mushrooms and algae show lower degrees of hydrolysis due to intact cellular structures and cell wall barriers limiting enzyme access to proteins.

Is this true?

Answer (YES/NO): NO